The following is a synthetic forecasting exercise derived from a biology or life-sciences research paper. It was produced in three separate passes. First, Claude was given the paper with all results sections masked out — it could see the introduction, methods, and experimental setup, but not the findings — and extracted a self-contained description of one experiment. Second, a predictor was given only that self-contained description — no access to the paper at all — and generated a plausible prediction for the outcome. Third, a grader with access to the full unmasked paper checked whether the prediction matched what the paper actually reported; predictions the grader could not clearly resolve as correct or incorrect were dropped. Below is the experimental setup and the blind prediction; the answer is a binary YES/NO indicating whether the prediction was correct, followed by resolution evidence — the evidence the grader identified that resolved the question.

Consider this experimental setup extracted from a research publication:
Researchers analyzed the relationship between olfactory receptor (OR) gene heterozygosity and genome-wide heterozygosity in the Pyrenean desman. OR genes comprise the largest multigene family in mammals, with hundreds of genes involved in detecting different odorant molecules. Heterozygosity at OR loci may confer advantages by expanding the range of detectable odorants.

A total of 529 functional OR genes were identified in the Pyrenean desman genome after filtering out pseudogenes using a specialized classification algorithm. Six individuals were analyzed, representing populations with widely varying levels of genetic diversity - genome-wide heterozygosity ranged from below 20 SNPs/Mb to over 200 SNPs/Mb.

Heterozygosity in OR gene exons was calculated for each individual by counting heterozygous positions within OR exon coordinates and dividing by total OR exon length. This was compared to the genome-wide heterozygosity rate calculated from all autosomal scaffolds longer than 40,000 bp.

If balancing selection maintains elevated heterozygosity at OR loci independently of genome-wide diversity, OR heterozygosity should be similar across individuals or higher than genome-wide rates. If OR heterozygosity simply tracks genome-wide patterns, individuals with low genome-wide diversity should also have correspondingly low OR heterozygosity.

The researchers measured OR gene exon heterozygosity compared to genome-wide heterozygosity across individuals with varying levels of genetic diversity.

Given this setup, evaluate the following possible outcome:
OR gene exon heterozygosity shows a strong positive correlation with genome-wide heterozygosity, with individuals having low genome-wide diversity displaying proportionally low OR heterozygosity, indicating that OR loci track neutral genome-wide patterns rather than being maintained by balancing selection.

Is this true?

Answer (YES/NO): NO